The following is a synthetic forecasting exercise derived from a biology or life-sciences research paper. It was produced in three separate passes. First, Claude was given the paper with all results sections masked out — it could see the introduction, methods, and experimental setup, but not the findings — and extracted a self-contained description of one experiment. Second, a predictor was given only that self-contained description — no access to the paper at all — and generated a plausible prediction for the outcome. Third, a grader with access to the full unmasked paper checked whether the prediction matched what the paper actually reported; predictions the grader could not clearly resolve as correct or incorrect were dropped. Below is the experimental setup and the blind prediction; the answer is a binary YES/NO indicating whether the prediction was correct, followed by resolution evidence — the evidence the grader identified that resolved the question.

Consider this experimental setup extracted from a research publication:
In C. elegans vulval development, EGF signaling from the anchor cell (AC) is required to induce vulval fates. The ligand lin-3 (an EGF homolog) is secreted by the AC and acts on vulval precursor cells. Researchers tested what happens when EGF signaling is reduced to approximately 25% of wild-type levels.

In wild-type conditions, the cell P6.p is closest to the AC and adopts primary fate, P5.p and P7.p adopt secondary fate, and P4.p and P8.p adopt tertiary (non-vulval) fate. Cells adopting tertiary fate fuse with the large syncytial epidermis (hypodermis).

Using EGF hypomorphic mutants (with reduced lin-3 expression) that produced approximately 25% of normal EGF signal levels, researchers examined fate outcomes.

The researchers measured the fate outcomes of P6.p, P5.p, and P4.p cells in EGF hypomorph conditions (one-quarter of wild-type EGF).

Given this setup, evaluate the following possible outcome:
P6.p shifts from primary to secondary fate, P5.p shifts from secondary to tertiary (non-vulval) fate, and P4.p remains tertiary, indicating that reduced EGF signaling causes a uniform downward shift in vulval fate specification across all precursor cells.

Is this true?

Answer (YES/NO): NO